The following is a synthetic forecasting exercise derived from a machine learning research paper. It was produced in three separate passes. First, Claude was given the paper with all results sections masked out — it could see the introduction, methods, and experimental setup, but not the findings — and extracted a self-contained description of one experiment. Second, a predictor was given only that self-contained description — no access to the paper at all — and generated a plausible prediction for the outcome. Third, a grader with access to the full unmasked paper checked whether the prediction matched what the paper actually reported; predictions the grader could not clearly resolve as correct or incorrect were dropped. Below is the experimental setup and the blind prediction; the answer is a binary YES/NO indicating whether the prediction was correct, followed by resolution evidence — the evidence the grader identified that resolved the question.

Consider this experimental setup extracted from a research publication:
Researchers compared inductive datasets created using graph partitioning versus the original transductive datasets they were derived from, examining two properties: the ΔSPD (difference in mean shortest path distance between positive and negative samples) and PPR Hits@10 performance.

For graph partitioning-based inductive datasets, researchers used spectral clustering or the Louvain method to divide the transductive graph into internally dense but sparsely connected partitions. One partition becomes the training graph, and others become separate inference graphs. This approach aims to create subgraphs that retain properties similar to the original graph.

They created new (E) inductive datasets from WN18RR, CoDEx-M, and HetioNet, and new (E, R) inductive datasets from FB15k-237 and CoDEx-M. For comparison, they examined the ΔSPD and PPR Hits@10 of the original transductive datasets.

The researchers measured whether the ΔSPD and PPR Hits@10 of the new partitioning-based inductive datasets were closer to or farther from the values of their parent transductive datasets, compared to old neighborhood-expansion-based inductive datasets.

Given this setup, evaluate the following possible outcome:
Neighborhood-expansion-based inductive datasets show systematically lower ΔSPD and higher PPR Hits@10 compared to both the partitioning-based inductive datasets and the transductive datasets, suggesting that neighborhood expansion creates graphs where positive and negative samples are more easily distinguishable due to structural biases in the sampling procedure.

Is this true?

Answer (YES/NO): NO